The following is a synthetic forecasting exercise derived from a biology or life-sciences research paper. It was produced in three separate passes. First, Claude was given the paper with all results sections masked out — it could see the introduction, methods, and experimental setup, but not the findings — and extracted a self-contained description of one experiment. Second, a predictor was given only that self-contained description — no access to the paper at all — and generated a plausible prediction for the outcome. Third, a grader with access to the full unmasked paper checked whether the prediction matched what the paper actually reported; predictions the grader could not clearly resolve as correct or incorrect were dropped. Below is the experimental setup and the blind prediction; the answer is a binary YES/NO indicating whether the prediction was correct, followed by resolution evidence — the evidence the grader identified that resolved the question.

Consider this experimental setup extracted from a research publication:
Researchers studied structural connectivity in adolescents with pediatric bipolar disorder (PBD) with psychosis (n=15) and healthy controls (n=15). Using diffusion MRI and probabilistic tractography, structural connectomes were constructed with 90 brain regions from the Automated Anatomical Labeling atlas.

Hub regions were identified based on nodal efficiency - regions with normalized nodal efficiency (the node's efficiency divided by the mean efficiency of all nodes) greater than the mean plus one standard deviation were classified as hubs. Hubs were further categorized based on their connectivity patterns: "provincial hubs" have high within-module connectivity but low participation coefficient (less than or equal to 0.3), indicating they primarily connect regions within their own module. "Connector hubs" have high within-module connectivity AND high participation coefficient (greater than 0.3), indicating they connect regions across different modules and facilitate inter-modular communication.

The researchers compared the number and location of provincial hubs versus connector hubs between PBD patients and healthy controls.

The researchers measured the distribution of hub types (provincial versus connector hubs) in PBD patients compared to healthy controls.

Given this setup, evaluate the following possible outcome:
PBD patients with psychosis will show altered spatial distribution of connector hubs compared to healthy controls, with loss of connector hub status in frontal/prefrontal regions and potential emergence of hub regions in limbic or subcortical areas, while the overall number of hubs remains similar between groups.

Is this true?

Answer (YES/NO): NO